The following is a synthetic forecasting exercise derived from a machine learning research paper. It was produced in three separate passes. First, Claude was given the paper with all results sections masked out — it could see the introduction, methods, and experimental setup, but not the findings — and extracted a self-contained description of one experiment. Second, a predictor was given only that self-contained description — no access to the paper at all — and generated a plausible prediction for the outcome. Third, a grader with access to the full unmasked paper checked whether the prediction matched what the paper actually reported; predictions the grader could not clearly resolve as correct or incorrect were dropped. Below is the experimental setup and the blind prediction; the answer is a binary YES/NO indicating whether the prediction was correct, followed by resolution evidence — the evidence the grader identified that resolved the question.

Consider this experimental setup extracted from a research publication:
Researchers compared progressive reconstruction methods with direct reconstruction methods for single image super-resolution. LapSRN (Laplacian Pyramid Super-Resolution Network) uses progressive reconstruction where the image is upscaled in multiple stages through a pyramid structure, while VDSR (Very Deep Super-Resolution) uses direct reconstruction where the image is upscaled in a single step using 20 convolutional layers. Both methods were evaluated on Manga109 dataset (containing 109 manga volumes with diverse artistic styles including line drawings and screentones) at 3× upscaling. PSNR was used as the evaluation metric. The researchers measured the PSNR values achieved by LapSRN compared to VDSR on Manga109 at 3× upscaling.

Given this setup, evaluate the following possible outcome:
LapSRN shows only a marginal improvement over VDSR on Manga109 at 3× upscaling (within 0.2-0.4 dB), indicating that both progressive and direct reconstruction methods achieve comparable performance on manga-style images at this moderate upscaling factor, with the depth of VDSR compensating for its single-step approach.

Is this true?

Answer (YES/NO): NO